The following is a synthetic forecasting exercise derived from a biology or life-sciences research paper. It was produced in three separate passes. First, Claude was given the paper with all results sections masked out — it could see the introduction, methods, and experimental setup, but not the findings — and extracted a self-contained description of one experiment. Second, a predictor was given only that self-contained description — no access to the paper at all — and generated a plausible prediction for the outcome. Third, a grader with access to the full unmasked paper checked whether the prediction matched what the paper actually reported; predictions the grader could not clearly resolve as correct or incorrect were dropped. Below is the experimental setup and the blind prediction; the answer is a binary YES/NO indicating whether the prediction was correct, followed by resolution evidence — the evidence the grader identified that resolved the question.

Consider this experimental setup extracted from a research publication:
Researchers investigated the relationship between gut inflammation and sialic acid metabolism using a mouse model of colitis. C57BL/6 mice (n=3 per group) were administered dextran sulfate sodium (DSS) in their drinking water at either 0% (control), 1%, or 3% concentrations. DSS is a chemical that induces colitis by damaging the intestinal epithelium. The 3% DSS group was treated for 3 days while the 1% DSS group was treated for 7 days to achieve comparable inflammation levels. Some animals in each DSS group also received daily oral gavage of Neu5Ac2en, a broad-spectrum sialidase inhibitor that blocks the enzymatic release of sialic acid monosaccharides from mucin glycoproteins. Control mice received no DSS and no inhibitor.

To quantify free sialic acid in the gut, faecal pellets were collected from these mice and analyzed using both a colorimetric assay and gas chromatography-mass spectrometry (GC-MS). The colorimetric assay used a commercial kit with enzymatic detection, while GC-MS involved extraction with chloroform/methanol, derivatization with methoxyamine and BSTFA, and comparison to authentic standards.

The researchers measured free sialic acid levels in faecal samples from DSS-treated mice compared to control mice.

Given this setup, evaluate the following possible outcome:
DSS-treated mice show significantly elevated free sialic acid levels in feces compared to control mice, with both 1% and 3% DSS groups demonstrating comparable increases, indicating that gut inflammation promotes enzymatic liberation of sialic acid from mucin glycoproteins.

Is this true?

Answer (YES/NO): NO